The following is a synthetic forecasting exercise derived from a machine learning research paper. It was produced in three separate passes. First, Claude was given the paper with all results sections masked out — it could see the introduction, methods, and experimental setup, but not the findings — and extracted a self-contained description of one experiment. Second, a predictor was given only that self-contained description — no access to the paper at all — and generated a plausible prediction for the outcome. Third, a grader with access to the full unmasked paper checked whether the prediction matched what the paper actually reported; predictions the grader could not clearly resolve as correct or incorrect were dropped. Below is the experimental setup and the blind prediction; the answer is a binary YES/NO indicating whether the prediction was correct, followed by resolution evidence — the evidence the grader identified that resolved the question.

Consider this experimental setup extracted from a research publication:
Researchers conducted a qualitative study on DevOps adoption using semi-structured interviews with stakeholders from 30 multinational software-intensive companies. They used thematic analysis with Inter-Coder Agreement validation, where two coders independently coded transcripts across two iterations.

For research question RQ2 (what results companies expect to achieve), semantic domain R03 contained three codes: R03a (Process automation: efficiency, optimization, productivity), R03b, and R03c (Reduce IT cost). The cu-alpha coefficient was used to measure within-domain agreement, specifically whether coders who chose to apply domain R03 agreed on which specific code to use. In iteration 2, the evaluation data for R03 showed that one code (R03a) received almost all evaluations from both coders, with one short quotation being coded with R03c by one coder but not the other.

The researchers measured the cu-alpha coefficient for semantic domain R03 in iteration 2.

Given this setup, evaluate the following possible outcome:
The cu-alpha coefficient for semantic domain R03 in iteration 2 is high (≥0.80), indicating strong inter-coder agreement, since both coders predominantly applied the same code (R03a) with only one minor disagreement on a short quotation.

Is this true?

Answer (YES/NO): NO